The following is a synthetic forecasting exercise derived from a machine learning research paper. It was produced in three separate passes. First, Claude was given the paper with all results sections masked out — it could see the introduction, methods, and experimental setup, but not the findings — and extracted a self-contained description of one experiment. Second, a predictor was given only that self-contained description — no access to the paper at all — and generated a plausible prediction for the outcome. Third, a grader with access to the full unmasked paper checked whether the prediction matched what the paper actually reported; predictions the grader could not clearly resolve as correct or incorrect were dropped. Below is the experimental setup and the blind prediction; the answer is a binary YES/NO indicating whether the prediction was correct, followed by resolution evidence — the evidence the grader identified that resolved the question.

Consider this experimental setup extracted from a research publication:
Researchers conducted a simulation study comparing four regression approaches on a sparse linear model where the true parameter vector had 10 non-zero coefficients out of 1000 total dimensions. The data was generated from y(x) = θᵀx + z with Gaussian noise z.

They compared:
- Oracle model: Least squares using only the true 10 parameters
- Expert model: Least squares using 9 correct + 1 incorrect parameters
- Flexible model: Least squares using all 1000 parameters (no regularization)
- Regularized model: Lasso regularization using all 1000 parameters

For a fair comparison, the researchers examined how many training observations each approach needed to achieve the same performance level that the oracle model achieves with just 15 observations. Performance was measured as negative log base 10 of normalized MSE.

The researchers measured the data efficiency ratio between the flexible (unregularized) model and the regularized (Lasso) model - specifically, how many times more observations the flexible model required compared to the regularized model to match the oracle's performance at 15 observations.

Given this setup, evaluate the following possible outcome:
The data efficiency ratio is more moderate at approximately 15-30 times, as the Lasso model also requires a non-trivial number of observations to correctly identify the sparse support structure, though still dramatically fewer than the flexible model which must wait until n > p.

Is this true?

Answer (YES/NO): NO